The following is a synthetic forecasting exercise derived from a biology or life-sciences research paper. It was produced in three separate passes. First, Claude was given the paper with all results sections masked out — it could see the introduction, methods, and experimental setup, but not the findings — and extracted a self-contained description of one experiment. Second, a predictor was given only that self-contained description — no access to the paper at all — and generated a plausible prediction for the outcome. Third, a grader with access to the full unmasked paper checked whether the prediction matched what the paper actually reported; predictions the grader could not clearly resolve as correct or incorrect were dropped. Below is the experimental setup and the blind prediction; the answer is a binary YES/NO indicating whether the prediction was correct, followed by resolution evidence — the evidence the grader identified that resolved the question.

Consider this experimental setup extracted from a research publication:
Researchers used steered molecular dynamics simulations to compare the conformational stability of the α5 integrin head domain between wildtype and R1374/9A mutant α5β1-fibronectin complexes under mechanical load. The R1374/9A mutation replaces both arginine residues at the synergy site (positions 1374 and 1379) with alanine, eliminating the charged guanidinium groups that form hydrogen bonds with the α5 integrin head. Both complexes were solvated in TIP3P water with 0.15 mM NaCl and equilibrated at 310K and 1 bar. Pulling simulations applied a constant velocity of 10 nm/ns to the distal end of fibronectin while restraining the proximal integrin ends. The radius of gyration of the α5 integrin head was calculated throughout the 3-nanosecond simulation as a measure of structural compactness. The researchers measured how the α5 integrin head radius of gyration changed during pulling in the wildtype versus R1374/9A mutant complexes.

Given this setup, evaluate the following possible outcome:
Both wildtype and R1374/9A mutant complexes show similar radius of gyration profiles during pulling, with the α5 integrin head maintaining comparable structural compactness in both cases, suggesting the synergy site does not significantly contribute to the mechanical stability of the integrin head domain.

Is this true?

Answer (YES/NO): NO